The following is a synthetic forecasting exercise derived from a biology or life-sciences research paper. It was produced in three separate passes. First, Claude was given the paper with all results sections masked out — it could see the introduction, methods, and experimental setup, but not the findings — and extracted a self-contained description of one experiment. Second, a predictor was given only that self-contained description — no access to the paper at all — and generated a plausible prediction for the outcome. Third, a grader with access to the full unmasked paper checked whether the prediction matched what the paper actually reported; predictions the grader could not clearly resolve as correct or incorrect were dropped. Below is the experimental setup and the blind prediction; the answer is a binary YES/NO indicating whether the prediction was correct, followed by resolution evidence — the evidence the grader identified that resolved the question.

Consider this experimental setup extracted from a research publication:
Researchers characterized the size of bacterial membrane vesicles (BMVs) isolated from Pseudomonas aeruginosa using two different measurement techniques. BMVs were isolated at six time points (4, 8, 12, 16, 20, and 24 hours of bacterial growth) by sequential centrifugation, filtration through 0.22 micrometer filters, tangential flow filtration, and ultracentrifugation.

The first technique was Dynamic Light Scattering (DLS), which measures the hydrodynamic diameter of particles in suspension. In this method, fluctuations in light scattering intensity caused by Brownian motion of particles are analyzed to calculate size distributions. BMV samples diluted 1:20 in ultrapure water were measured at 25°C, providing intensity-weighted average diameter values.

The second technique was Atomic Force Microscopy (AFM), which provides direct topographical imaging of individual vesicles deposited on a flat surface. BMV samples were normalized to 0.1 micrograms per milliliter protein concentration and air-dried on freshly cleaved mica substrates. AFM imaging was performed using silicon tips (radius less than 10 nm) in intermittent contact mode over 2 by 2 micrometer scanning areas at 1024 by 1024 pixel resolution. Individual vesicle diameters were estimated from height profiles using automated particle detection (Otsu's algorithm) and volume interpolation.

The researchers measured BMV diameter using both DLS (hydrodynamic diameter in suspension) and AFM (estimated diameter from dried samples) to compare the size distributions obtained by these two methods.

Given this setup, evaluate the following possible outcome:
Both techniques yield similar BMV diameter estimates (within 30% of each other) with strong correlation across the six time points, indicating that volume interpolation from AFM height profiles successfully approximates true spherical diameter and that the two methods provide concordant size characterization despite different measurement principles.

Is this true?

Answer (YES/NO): NO